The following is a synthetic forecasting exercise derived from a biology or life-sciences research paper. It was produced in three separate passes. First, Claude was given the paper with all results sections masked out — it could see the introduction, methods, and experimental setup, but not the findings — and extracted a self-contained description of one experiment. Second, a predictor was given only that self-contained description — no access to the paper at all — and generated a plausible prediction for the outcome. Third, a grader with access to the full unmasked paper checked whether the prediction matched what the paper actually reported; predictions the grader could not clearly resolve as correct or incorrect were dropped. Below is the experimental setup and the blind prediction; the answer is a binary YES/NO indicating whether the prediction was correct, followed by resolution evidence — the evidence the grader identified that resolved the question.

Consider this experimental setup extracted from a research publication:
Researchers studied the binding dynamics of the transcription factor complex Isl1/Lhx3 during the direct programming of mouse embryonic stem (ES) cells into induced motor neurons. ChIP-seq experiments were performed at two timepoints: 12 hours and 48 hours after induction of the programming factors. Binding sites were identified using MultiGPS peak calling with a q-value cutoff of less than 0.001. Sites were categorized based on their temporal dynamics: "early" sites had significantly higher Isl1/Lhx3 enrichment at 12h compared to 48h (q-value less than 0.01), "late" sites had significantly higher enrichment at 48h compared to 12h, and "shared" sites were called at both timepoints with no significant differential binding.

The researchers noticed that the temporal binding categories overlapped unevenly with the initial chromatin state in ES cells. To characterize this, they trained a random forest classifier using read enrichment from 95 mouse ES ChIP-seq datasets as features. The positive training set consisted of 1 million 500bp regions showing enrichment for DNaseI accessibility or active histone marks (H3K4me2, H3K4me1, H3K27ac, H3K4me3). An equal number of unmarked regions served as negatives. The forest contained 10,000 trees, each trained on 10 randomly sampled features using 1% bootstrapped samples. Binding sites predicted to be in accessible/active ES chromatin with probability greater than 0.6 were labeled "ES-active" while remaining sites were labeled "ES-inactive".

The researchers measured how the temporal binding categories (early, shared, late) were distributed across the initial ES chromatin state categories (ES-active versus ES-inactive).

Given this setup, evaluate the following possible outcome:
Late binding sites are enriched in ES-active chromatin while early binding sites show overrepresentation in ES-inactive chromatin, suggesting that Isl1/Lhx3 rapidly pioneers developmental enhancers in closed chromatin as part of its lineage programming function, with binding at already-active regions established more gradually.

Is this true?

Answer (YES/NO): NO